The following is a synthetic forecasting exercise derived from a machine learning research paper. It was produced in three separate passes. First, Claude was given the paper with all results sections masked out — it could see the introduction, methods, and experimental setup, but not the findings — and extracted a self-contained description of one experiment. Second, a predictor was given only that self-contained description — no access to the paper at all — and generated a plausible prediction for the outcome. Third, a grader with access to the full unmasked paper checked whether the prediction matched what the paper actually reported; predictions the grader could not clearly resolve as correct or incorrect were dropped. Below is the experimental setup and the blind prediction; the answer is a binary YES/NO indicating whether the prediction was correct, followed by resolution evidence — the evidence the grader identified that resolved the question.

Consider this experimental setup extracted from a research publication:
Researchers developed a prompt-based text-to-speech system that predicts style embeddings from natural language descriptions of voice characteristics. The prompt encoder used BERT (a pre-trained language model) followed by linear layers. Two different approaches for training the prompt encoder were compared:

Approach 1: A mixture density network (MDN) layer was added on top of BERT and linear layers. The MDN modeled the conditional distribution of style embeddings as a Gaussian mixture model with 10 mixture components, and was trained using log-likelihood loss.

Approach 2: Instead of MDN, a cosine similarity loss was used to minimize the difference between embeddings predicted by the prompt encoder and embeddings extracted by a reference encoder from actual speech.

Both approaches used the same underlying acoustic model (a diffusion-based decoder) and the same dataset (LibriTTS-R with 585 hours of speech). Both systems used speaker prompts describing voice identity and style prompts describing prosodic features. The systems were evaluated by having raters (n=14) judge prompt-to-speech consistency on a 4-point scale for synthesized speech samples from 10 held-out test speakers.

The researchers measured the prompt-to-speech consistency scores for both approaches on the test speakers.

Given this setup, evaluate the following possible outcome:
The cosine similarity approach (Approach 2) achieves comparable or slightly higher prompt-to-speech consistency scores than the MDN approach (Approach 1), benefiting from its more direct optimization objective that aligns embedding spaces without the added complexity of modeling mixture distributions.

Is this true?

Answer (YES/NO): NO